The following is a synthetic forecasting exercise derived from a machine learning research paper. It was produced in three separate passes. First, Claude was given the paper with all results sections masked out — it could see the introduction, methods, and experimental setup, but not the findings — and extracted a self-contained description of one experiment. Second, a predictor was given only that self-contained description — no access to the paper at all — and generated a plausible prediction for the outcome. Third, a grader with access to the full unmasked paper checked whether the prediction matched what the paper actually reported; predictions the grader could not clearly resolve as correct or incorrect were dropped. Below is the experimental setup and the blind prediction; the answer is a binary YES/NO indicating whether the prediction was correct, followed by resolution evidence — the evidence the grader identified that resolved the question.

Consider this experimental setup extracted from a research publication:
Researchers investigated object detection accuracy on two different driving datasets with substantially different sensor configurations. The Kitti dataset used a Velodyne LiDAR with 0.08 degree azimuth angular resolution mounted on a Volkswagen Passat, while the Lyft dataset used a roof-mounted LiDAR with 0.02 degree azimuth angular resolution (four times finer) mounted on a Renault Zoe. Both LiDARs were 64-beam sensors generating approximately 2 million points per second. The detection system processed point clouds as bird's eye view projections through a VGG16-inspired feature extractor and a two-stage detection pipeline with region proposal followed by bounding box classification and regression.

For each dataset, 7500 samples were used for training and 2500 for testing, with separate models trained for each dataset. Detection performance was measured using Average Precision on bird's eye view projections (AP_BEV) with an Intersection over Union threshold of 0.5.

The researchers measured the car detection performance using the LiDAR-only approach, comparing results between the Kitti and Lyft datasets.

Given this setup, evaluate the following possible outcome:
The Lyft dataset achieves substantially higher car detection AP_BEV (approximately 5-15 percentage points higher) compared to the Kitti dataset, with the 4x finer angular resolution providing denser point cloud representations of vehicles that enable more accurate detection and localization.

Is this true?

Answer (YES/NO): NO